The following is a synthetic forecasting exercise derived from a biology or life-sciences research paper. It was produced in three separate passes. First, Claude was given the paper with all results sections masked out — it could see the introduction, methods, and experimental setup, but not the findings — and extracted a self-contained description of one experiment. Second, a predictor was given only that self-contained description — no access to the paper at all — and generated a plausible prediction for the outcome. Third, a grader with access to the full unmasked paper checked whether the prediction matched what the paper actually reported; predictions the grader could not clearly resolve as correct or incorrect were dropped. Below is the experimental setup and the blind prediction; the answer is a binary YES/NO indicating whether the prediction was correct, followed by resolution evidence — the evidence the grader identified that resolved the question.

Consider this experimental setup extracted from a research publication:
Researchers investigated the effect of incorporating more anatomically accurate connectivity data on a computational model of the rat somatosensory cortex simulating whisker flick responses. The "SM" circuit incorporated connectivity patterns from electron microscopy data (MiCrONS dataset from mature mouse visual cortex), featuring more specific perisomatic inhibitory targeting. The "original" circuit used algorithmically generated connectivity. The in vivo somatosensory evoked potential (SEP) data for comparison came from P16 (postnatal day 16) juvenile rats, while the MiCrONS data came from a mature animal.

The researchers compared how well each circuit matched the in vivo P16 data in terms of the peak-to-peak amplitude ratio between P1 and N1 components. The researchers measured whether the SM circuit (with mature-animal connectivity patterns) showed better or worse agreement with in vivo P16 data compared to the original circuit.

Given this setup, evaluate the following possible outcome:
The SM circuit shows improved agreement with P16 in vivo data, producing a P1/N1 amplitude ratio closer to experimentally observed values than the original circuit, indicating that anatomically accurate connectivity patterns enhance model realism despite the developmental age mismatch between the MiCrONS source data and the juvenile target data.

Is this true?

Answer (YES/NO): NO